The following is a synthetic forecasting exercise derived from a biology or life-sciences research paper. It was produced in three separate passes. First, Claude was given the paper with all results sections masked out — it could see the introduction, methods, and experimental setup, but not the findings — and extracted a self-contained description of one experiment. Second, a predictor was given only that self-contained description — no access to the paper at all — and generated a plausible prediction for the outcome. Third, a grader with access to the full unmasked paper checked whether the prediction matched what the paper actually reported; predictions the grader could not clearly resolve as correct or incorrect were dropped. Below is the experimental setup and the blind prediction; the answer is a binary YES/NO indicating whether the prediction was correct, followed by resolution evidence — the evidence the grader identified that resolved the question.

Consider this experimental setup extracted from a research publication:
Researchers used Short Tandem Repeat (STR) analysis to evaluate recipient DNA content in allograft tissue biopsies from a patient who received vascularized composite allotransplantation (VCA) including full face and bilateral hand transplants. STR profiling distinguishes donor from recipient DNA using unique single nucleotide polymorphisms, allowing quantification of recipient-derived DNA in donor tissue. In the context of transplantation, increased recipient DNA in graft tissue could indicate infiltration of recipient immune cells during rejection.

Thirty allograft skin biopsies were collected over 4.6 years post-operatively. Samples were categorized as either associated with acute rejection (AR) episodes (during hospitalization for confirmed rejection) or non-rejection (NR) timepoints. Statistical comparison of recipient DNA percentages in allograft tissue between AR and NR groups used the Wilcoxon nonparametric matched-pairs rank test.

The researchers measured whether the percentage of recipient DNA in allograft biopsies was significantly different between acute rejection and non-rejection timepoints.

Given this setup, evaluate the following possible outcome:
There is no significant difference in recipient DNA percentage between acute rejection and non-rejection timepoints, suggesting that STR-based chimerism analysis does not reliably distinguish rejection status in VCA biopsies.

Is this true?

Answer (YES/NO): YES